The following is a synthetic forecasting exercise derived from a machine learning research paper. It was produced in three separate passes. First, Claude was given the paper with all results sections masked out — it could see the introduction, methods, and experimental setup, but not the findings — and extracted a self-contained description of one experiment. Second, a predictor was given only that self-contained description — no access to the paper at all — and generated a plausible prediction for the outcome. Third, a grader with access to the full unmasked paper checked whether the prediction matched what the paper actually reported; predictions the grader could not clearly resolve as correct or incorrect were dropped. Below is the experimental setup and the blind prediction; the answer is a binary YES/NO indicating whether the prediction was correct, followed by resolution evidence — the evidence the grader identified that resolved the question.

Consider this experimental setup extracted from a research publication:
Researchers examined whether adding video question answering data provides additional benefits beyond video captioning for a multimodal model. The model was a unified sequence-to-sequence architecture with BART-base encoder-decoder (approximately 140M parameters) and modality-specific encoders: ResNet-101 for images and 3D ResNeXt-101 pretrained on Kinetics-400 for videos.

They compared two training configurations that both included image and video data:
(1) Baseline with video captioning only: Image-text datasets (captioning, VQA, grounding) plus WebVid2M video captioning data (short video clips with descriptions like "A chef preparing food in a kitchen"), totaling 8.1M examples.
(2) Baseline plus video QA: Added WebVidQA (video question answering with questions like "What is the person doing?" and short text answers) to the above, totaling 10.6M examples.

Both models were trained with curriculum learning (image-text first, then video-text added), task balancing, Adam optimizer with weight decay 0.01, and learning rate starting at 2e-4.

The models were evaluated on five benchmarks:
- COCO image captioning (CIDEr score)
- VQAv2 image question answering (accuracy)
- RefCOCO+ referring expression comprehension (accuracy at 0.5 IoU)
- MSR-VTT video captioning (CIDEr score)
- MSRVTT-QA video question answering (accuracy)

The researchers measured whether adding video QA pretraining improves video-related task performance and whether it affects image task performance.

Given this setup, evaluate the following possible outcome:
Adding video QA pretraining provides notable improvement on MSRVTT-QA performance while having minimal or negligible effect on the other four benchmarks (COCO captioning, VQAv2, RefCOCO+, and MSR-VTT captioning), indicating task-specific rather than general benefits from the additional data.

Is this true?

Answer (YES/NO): NO